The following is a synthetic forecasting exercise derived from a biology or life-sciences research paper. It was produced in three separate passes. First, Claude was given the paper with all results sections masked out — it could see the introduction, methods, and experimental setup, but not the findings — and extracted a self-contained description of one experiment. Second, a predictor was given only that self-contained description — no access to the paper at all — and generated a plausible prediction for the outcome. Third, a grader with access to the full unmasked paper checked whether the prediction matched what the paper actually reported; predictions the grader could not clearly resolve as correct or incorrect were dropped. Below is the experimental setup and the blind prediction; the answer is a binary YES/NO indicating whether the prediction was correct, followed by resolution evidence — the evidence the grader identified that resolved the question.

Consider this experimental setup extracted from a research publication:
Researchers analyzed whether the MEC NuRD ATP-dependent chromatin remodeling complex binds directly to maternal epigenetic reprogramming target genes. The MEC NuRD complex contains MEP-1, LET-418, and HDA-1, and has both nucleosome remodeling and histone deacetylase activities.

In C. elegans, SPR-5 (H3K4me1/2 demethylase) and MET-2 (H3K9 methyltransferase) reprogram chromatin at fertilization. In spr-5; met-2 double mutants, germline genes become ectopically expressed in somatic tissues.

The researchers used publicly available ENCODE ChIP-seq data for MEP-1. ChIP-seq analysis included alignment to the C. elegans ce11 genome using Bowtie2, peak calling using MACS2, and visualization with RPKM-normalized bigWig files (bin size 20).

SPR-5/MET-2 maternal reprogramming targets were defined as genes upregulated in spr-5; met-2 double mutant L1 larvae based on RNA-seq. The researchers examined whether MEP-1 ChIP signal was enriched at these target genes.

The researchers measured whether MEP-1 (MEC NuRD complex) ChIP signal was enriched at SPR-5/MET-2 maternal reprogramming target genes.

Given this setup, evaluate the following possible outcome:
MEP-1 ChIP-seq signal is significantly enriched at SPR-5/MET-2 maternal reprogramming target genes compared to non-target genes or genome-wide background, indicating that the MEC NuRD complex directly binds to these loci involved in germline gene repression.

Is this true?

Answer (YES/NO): YES